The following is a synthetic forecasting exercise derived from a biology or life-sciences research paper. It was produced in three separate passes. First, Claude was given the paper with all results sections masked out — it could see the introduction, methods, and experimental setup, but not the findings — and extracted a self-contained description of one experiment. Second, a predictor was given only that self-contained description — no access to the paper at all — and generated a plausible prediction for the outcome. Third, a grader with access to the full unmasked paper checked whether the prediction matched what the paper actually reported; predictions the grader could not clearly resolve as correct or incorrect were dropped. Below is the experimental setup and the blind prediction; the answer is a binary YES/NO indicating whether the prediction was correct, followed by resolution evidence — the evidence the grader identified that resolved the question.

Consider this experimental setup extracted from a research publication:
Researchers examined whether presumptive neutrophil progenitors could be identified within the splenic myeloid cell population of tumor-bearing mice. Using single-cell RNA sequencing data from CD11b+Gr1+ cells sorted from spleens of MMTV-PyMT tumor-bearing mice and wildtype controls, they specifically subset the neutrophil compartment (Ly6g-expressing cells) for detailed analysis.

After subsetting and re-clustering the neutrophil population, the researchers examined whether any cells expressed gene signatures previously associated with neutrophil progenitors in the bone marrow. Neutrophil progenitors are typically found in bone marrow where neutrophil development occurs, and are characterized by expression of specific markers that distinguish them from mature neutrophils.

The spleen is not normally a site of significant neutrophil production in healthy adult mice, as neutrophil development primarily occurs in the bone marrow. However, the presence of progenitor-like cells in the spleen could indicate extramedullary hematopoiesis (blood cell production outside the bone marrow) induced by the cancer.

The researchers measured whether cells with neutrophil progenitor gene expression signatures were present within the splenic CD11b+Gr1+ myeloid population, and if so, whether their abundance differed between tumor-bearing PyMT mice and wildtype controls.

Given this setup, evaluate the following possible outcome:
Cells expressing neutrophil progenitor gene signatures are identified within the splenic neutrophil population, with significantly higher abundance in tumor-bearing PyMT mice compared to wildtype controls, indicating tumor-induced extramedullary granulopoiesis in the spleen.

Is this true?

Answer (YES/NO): NO